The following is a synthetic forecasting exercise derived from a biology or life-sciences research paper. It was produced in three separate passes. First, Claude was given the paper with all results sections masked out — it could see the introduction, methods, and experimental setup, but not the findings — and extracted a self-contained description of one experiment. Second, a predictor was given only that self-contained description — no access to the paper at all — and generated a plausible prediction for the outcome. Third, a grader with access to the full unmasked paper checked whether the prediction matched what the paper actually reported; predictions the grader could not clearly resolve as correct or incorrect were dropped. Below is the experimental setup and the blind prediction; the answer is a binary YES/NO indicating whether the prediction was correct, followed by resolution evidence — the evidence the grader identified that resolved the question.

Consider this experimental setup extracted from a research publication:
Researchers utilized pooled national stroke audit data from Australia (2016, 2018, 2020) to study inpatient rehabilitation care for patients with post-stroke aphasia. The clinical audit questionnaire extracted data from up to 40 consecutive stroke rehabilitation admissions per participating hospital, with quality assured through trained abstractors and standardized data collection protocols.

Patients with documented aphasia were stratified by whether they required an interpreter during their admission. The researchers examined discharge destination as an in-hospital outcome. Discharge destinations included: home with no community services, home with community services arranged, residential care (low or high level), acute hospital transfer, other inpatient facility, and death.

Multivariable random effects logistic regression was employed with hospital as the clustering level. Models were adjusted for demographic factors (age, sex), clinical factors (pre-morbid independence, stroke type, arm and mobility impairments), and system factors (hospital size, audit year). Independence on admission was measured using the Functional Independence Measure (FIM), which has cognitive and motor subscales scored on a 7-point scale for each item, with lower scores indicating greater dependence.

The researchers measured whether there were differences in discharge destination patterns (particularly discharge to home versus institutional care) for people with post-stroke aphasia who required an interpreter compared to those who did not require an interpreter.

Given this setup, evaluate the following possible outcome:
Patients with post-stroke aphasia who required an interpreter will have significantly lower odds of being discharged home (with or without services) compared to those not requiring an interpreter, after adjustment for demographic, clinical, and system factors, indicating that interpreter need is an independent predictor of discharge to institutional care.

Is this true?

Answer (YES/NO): NO